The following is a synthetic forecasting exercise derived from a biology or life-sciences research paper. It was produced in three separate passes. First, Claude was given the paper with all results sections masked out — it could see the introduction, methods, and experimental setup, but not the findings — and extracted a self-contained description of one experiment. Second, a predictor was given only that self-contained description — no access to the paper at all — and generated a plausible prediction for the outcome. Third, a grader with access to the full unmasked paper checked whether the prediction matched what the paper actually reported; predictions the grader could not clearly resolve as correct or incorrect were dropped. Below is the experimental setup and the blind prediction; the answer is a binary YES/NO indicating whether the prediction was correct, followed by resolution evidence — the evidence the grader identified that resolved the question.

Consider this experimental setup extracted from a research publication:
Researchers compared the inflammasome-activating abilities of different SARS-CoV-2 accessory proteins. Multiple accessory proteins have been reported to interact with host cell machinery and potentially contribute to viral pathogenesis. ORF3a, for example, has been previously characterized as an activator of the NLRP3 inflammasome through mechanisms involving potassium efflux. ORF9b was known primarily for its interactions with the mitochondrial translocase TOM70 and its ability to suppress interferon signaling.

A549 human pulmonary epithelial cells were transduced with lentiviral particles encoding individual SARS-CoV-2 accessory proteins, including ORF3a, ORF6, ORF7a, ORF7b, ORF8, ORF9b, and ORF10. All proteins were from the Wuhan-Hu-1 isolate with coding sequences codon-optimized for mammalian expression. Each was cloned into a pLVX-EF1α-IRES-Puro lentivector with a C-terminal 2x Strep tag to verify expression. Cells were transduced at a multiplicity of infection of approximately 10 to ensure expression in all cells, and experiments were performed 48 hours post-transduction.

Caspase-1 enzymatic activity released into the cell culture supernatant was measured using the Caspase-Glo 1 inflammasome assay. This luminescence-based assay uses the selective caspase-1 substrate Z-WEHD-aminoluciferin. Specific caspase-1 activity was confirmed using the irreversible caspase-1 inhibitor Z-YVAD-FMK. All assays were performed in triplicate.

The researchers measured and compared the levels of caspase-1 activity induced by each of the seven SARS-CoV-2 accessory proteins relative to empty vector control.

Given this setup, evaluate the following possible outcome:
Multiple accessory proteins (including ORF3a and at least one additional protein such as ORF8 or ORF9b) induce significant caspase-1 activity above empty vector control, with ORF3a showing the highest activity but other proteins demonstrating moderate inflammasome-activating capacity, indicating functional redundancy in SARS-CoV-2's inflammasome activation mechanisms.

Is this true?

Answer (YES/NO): NO